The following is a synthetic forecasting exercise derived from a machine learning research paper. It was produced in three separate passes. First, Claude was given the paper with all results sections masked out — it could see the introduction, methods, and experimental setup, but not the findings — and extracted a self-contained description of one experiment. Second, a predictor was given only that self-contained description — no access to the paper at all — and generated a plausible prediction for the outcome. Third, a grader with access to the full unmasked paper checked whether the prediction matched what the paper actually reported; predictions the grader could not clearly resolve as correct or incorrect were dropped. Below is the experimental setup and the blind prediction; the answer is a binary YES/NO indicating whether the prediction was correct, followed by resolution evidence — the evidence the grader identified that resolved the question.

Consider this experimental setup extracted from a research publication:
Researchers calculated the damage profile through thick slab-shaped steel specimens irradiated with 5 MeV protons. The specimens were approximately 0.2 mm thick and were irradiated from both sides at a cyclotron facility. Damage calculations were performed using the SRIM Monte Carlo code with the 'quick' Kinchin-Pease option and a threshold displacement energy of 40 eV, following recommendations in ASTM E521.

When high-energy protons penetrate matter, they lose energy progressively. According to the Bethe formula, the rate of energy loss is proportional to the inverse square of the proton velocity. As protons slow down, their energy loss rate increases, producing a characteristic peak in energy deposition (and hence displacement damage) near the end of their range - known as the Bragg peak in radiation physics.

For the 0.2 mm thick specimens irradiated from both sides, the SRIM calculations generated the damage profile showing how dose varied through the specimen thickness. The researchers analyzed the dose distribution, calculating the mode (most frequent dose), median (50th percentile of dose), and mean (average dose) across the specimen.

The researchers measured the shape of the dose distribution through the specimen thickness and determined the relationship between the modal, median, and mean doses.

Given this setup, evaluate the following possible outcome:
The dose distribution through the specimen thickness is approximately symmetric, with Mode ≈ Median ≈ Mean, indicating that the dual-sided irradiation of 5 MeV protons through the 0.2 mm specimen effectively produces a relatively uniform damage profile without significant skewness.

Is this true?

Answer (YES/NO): NO